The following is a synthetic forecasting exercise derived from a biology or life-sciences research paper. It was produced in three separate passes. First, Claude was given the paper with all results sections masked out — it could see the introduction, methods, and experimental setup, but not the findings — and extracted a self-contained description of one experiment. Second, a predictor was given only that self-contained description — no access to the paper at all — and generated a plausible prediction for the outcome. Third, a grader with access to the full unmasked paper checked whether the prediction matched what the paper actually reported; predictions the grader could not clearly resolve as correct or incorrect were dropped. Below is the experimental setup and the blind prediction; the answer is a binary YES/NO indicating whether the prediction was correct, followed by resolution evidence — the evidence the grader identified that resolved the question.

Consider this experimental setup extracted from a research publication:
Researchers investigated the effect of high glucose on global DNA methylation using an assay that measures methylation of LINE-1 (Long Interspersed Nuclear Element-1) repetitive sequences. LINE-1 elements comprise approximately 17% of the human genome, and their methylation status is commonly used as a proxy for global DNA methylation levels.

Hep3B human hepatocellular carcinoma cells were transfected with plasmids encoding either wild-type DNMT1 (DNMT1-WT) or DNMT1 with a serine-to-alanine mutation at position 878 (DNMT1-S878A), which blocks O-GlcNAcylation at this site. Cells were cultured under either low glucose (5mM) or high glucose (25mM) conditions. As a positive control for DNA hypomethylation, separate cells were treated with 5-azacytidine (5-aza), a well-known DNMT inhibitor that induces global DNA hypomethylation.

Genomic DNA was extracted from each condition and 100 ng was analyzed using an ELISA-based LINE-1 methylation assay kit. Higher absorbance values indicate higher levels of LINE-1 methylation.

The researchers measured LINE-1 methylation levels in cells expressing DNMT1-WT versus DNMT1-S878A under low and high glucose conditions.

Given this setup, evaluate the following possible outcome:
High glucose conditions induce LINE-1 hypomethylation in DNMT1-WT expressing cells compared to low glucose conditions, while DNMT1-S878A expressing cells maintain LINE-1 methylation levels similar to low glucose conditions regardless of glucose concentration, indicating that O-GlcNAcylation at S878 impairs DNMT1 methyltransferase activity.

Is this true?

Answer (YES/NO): YES